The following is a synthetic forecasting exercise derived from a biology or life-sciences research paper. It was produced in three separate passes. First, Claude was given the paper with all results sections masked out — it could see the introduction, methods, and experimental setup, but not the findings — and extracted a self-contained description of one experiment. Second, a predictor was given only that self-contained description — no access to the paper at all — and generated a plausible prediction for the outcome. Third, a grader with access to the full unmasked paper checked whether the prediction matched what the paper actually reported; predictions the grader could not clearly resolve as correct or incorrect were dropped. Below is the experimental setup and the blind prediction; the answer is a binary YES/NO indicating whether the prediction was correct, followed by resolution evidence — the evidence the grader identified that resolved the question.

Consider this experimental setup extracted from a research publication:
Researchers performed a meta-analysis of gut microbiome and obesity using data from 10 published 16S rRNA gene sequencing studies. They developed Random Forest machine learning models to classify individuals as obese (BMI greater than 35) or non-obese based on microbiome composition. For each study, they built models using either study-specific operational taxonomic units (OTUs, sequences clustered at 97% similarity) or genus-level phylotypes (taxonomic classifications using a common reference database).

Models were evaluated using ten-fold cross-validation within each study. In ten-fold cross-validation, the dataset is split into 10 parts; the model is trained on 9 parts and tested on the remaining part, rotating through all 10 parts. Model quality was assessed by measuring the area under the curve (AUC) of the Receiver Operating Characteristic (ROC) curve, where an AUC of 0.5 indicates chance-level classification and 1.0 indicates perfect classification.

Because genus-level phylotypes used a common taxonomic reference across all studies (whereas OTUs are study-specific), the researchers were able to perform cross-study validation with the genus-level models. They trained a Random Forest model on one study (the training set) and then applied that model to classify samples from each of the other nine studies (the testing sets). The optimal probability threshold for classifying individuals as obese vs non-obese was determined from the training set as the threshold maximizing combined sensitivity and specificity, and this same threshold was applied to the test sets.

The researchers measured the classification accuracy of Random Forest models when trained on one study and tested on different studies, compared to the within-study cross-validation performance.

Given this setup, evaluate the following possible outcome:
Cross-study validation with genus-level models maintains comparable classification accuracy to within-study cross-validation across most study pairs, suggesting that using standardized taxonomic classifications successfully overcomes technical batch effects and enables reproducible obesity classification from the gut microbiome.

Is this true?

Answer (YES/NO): NO